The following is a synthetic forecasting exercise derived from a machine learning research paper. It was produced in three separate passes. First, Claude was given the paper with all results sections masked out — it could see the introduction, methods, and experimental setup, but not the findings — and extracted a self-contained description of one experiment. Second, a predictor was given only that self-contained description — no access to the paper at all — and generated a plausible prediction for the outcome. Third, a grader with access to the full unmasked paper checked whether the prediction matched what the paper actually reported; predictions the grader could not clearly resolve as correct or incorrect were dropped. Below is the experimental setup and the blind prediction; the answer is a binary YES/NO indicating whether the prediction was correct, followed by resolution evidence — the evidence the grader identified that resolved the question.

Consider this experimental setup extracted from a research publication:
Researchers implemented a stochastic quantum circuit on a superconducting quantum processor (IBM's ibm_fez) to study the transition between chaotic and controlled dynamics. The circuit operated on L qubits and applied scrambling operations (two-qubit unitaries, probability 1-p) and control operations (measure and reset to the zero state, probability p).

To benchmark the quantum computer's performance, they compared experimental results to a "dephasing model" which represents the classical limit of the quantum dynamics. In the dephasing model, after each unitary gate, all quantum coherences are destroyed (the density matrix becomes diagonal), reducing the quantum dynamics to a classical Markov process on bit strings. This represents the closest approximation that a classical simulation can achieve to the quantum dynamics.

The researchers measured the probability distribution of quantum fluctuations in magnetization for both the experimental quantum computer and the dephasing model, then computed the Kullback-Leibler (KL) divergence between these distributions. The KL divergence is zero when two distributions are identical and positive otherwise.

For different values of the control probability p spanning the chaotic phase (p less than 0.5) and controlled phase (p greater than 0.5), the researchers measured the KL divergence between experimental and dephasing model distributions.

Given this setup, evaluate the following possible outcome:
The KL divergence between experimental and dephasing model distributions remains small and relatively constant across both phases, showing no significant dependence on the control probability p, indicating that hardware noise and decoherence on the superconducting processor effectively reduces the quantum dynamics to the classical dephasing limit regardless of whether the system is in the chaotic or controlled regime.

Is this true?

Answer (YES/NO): NO